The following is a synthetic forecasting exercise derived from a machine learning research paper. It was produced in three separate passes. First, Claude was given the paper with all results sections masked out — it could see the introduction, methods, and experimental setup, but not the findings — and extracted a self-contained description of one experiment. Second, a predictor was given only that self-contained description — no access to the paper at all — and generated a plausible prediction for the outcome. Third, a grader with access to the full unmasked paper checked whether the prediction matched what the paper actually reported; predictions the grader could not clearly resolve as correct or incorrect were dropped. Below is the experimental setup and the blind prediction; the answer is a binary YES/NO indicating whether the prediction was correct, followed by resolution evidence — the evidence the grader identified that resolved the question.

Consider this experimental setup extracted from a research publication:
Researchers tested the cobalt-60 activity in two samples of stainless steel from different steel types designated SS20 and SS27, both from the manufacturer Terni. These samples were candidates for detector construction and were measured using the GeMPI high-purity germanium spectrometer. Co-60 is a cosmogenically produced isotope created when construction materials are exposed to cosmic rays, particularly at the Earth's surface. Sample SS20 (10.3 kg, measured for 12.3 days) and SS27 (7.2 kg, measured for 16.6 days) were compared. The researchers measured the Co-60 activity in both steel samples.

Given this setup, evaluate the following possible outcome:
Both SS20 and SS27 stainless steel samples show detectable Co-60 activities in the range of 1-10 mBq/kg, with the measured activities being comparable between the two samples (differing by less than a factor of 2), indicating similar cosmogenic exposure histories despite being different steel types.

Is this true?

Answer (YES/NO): NO